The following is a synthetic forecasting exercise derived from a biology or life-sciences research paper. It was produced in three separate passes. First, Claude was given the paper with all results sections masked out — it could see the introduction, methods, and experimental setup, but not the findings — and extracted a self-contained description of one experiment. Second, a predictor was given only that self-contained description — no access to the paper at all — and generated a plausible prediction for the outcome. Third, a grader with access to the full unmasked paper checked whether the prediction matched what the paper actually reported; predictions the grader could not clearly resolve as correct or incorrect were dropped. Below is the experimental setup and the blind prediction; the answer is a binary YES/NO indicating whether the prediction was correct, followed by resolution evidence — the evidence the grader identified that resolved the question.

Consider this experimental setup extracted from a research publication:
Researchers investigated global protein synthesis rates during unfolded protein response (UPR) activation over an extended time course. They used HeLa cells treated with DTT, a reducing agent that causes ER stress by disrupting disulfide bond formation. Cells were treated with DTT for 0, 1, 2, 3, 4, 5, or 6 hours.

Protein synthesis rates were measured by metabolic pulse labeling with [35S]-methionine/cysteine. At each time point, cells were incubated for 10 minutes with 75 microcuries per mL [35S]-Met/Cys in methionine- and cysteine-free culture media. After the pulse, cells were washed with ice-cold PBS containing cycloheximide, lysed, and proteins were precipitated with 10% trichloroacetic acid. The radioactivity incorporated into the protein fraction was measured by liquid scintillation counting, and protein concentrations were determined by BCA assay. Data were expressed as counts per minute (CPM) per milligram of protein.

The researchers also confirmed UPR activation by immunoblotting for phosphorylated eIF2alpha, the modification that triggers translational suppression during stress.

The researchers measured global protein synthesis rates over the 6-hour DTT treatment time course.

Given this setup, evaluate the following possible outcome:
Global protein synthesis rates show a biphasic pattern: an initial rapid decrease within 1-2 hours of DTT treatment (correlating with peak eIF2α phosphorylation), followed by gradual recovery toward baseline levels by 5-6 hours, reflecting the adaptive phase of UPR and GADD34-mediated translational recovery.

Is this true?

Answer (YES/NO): NO